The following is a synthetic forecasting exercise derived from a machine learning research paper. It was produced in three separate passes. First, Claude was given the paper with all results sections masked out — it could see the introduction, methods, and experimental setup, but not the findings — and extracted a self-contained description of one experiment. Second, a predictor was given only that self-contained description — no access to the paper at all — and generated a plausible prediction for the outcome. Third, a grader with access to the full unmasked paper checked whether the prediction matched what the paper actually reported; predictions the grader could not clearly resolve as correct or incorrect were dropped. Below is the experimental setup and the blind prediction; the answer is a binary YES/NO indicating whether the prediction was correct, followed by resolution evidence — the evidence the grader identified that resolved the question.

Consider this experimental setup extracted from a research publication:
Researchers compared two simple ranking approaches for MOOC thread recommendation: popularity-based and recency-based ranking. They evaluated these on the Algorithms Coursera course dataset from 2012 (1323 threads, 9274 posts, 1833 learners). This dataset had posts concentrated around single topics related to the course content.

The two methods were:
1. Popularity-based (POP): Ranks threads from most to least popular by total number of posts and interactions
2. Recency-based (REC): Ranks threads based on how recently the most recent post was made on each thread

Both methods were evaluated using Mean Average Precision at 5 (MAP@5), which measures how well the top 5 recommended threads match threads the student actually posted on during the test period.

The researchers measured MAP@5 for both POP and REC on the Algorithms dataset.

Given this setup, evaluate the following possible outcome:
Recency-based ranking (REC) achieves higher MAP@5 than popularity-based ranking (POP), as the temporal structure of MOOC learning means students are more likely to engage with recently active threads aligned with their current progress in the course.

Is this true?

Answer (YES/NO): NO